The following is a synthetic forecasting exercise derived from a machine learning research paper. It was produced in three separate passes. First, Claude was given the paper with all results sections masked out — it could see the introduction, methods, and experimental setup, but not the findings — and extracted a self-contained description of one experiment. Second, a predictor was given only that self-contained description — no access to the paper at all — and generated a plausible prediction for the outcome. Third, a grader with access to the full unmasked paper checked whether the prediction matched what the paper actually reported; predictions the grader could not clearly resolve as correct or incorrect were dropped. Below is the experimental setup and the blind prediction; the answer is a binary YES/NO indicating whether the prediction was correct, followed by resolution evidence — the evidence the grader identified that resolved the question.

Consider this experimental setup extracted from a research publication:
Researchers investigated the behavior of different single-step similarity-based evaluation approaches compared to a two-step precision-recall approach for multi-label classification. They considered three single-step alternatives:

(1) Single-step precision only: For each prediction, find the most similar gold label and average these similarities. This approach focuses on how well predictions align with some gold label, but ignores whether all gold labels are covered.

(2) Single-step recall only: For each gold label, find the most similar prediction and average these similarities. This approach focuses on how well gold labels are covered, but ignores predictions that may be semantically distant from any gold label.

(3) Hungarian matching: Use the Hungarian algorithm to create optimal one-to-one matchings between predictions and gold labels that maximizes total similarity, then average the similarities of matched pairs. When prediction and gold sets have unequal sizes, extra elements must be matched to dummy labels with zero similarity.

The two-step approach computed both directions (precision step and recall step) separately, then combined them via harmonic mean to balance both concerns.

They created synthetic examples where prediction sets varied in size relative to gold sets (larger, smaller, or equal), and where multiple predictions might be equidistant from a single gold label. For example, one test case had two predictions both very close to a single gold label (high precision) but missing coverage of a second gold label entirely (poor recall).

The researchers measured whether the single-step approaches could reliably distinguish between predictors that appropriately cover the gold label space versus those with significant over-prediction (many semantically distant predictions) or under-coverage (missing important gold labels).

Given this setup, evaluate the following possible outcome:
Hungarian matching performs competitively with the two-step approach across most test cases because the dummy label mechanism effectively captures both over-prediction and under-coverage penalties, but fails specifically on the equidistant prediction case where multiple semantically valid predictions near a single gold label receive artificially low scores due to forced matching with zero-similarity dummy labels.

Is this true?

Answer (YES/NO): NO